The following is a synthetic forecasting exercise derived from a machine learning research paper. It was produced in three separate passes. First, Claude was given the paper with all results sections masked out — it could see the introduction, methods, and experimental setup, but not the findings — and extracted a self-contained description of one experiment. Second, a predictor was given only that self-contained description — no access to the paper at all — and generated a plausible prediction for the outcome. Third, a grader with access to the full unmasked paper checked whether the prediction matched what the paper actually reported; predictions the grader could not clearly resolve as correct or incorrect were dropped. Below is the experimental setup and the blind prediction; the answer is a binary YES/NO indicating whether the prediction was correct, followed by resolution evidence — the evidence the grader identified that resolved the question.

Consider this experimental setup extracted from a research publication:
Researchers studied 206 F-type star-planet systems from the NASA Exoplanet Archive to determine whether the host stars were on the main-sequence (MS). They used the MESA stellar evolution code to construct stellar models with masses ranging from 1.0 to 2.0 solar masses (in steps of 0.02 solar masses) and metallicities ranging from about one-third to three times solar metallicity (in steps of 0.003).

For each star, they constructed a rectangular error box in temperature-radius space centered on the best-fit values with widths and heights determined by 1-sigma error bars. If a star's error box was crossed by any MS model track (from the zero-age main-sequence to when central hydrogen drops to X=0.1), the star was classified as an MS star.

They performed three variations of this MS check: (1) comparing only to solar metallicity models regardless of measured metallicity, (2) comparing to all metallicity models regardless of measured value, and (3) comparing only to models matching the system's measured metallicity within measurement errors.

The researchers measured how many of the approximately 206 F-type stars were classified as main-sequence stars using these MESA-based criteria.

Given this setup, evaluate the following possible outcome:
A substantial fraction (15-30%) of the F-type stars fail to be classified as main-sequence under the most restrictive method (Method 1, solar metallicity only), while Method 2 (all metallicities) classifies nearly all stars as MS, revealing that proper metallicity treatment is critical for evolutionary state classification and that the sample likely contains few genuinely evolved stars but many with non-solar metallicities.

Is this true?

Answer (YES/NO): NO